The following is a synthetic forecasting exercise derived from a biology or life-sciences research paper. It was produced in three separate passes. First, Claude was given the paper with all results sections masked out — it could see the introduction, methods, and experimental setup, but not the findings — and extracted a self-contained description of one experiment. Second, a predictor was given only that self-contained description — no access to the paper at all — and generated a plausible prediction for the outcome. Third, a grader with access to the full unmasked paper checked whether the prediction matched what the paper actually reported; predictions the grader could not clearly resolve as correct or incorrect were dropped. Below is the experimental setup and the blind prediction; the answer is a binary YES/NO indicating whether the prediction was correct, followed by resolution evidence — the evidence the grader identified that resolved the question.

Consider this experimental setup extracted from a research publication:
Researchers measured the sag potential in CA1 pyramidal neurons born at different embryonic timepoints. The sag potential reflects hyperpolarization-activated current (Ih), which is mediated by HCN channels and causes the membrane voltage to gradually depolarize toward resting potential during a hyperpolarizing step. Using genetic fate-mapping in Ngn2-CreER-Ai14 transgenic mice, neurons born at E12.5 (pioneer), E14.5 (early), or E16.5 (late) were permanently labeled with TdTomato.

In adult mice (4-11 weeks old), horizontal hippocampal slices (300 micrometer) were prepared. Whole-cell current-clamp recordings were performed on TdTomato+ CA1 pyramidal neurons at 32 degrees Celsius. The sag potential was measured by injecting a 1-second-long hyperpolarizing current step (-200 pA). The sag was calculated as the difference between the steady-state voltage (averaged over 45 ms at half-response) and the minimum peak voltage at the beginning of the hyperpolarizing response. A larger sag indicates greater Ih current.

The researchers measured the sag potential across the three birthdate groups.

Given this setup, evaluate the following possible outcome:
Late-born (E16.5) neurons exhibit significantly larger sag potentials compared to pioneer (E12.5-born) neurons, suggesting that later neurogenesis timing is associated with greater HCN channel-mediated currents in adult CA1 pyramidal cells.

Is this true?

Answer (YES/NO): NO